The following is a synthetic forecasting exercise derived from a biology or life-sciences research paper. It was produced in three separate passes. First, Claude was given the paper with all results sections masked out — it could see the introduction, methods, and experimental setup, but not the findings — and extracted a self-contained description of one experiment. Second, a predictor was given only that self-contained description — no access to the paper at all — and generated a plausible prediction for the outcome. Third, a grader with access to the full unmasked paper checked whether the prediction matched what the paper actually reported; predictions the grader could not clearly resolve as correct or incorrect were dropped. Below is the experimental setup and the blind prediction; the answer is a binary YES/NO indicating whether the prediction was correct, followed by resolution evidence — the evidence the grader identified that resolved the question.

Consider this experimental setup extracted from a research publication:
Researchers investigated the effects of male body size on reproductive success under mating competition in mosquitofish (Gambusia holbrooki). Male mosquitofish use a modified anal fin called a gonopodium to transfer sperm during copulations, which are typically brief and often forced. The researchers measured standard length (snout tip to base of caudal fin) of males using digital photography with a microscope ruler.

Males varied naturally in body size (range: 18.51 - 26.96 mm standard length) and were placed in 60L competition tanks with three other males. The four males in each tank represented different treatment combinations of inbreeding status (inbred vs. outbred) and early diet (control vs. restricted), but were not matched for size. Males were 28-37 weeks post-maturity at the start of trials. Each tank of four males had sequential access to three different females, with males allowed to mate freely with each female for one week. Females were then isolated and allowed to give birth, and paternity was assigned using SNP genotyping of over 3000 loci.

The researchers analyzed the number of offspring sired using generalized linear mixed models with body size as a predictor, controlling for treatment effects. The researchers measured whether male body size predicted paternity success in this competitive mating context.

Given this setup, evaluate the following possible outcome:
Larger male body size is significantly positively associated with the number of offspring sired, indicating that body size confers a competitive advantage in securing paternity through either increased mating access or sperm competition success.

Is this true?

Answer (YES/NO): NO